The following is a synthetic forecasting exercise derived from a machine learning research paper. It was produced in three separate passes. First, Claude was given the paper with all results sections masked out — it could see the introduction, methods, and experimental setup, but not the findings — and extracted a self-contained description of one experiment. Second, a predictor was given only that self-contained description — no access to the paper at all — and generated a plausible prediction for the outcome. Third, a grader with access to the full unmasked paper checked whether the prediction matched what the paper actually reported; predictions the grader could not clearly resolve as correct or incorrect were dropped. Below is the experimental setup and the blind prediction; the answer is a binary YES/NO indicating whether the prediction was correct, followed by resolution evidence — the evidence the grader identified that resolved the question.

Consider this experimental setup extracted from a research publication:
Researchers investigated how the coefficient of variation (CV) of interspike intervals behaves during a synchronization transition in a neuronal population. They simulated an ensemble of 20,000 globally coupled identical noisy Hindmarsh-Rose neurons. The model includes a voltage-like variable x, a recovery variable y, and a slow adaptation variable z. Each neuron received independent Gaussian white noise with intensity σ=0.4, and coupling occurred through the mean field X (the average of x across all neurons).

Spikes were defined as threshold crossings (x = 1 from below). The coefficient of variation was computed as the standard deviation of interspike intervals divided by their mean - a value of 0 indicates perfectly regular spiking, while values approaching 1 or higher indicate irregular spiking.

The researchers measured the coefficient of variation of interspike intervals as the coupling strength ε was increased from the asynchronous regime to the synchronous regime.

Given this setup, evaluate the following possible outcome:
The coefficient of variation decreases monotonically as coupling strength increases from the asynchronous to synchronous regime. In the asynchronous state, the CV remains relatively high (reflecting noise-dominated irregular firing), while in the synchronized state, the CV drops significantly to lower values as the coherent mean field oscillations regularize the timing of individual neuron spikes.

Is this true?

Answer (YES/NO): NO